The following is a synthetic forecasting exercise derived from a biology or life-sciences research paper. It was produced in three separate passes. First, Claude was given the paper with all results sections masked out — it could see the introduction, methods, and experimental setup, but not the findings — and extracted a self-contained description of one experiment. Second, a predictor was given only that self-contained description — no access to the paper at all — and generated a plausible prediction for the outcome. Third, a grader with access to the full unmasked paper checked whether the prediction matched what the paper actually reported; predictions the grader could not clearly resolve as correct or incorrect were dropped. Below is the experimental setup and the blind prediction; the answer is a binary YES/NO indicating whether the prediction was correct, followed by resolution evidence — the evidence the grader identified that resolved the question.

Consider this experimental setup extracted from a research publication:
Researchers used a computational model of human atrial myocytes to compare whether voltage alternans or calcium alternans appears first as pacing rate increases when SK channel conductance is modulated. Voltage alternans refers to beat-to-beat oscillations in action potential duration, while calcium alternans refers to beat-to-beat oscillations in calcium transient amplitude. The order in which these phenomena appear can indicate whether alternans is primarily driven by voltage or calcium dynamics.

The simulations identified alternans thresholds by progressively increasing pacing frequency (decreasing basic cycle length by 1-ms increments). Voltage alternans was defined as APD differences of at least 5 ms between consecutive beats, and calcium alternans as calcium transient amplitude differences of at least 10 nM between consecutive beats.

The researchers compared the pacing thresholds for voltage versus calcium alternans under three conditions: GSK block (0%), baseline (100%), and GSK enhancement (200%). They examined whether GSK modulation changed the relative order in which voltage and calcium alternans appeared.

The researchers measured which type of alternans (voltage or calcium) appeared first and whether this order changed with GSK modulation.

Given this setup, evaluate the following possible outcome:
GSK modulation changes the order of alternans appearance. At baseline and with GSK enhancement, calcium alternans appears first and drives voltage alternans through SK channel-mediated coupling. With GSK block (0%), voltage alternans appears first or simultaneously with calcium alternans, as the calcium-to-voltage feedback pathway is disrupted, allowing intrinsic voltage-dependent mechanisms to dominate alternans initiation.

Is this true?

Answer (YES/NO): NO